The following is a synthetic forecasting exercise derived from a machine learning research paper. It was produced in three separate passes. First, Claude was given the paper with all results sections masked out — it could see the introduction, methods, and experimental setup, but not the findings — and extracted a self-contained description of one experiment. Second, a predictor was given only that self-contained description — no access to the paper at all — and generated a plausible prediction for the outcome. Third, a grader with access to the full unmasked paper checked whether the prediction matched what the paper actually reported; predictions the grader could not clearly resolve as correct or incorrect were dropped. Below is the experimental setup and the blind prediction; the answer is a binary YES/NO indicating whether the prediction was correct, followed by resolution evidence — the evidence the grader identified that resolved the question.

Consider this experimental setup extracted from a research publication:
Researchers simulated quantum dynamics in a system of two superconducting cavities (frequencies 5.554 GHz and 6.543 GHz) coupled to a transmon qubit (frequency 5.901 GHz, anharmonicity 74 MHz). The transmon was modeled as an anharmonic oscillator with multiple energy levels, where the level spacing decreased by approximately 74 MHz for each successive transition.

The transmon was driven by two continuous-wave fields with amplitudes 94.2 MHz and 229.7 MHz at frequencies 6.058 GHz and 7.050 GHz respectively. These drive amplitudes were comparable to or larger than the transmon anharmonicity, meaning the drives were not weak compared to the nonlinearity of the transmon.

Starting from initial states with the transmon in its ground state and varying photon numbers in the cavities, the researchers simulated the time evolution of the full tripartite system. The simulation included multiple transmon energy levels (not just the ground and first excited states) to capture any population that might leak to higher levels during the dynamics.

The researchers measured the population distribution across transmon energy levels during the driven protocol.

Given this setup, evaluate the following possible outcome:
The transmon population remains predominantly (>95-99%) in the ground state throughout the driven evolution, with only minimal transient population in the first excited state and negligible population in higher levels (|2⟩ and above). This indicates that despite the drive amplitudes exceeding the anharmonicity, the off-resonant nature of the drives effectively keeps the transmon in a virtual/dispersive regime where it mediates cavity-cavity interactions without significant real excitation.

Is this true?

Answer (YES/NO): NO